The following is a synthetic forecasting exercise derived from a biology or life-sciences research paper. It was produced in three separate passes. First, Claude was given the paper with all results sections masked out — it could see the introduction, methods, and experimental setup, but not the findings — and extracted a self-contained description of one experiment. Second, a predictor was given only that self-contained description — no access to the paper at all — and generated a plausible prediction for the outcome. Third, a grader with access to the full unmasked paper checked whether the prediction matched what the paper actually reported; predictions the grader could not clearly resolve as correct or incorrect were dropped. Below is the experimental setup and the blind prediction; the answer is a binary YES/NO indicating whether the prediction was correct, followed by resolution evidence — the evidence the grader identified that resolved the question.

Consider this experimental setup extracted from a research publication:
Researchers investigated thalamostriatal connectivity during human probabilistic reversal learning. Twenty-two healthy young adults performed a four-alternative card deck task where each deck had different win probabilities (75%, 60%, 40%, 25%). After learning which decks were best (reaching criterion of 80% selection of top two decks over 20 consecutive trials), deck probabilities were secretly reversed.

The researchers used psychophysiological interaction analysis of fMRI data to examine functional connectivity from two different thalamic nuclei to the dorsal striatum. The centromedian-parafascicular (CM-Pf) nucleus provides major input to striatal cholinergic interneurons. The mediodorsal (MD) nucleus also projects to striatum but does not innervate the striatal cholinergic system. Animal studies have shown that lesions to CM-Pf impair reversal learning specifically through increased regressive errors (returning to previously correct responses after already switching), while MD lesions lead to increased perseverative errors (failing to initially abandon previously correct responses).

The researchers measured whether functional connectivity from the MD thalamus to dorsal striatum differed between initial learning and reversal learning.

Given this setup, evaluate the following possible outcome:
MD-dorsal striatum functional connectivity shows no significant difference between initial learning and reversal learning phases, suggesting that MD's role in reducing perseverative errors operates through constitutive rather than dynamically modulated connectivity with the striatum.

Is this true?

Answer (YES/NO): YES